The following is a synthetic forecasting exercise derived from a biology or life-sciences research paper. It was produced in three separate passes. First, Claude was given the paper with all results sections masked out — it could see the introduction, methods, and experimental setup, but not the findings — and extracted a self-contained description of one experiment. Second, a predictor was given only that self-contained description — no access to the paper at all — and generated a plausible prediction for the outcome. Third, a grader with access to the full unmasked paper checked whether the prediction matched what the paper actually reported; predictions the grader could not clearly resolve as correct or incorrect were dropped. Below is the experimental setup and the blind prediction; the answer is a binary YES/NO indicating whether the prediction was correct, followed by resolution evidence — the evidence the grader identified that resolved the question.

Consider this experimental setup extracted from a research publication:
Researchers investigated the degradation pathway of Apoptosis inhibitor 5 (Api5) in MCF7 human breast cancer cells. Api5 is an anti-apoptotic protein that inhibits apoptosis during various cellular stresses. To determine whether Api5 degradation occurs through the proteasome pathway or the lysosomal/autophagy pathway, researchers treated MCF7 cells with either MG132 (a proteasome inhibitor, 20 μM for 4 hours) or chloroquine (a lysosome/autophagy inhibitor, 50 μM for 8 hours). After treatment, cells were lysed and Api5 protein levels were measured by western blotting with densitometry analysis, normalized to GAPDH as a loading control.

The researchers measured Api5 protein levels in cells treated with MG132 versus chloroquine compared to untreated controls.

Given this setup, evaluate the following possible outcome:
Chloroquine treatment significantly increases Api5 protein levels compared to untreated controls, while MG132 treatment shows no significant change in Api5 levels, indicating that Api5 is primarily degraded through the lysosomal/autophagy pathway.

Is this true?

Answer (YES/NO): NO